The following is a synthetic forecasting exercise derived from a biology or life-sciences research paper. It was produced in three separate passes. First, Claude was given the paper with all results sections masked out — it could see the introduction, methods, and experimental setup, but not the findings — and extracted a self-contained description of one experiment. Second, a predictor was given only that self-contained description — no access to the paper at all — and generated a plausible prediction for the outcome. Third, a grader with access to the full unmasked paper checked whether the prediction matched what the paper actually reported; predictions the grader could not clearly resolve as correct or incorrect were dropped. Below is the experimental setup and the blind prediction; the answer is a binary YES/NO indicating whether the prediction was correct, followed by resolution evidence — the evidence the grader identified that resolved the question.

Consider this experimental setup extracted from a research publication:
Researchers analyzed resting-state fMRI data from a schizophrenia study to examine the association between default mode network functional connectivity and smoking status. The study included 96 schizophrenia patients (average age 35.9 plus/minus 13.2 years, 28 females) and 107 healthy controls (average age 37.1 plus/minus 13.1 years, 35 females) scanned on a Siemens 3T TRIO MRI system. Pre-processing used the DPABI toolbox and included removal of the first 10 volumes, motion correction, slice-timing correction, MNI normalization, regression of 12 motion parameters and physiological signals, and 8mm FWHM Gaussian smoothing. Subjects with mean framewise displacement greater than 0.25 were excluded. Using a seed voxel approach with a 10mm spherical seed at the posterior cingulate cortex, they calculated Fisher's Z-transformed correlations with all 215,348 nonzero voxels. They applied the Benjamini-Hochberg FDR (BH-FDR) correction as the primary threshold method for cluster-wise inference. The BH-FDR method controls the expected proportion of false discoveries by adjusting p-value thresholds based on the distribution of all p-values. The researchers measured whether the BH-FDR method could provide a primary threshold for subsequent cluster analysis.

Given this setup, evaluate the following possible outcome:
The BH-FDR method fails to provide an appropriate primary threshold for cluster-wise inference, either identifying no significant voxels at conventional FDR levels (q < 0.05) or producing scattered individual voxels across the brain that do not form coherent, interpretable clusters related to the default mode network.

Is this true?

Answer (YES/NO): YES